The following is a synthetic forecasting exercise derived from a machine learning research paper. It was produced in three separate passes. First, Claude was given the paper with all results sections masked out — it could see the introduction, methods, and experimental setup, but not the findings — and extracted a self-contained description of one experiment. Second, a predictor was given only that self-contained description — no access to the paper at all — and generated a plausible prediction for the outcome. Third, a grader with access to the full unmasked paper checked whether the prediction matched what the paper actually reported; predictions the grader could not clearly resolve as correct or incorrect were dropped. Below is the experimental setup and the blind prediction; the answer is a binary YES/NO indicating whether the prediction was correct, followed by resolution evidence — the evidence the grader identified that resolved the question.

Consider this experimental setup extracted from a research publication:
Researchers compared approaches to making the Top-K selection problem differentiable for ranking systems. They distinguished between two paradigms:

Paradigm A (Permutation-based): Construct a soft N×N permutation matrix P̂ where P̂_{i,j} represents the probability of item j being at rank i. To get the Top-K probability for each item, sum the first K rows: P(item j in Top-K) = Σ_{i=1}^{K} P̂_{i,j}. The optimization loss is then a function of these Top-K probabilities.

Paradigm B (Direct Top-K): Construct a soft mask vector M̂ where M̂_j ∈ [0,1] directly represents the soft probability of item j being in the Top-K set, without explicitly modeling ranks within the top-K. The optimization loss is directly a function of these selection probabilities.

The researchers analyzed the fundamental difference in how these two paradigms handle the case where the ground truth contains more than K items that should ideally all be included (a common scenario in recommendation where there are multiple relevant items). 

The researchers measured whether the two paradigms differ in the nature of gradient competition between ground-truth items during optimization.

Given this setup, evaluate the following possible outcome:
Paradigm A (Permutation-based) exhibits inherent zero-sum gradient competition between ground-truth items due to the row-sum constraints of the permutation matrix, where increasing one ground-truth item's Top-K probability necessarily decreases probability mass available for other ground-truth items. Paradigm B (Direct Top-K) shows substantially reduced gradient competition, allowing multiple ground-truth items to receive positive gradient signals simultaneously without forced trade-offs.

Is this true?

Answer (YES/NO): YES